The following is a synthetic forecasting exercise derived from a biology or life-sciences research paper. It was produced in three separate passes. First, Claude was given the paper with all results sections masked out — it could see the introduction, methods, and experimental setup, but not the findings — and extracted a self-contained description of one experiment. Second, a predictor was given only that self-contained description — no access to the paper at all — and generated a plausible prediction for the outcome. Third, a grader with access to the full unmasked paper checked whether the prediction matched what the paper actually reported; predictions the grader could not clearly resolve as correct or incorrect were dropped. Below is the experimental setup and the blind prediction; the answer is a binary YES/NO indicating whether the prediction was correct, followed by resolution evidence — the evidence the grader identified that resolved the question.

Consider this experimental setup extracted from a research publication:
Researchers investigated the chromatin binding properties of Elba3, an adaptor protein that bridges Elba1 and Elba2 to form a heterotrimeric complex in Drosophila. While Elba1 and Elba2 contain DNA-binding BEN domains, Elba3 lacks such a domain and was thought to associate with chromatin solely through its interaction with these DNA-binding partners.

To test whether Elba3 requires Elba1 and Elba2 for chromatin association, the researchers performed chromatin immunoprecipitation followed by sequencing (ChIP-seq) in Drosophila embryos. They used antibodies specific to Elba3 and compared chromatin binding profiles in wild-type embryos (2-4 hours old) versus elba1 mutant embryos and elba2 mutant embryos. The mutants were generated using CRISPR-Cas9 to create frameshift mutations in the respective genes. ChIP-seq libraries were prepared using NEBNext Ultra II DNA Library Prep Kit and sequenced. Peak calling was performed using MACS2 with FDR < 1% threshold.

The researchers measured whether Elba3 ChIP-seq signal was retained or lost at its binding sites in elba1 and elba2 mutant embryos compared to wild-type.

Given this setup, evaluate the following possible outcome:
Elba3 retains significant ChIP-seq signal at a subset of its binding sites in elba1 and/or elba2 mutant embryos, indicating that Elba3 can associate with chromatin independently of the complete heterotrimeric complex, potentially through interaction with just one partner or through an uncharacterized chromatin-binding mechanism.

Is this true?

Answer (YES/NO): YES